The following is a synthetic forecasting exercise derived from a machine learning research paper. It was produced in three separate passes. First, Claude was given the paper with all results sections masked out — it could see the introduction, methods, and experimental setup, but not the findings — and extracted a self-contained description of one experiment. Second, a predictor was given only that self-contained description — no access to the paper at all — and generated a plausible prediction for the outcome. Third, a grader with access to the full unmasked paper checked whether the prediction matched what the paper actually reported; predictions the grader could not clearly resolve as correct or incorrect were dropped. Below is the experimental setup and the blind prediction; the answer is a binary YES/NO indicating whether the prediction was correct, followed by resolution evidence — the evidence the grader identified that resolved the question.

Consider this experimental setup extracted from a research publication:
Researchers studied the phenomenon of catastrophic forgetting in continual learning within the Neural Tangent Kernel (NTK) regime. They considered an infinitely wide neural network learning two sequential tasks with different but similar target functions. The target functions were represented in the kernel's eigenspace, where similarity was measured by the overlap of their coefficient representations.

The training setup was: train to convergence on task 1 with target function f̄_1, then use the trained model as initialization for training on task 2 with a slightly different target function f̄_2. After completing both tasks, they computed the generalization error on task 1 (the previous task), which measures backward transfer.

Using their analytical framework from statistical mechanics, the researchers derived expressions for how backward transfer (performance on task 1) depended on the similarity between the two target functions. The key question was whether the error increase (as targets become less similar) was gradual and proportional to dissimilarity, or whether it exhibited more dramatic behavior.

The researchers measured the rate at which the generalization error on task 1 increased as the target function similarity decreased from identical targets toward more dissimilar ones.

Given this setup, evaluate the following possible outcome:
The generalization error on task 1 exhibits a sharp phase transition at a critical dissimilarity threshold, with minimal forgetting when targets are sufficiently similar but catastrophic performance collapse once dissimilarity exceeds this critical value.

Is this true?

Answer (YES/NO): NO